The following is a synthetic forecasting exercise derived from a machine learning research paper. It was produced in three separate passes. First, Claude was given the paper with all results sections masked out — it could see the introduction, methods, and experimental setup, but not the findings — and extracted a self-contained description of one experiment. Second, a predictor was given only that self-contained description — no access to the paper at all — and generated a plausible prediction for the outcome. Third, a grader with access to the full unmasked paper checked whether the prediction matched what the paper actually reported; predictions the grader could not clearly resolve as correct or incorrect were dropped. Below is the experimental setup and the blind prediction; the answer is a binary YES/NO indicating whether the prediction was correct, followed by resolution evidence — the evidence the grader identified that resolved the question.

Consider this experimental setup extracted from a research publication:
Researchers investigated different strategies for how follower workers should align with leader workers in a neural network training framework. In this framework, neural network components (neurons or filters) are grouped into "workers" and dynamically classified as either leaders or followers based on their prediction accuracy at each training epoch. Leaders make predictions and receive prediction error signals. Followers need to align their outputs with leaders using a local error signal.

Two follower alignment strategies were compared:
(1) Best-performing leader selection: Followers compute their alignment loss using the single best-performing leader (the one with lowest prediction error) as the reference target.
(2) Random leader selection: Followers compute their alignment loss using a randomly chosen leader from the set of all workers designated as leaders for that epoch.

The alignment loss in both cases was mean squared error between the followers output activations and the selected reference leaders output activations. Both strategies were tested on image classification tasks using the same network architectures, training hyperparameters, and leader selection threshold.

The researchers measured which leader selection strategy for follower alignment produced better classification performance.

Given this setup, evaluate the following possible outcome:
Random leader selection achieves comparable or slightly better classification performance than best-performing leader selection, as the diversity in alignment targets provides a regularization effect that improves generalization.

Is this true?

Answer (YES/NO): NO